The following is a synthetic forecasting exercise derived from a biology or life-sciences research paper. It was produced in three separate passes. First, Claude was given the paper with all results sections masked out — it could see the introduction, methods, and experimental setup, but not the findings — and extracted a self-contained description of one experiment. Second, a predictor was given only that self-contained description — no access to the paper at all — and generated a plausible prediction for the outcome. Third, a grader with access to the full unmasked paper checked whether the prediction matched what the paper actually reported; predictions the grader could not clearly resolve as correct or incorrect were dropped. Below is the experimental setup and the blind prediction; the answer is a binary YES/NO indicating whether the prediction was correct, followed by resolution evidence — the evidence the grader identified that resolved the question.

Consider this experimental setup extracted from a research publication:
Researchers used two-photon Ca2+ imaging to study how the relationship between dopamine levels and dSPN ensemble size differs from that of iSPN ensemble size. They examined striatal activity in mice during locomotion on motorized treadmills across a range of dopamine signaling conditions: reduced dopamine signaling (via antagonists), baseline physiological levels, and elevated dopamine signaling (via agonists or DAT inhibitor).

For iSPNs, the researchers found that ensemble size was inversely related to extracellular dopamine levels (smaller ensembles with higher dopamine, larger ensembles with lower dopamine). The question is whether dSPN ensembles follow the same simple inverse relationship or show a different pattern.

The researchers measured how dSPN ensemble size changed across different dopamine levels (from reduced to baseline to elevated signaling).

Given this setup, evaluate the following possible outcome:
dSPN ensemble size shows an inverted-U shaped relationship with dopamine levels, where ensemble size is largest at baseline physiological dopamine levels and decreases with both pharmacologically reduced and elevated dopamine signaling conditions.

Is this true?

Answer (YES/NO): YES